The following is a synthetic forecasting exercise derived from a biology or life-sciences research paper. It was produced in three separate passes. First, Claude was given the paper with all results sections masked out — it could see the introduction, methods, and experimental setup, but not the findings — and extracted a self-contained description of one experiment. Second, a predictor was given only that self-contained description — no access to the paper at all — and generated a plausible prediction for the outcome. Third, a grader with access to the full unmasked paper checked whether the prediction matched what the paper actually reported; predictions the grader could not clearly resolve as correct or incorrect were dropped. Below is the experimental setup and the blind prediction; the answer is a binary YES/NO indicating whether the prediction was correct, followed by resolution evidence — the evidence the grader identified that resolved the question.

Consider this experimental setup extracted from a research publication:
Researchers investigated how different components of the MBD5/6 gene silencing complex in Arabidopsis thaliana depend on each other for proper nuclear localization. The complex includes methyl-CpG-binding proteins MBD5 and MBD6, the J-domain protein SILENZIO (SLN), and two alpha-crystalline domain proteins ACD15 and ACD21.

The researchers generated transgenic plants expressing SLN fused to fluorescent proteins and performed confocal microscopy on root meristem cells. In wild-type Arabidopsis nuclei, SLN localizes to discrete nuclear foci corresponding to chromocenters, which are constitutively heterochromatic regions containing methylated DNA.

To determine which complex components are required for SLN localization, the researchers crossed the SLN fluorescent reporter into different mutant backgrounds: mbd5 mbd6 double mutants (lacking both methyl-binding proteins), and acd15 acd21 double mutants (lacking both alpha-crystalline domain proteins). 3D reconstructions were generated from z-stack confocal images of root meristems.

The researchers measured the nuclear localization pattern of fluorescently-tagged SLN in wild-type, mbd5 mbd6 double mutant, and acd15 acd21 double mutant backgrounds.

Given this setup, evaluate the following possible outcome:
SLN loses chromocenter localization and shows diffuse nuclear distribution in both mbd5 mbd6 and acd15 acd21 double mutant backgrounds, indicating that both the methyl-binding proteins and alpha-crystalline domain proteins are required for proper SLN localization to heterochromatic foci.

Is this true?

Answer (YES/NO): YES